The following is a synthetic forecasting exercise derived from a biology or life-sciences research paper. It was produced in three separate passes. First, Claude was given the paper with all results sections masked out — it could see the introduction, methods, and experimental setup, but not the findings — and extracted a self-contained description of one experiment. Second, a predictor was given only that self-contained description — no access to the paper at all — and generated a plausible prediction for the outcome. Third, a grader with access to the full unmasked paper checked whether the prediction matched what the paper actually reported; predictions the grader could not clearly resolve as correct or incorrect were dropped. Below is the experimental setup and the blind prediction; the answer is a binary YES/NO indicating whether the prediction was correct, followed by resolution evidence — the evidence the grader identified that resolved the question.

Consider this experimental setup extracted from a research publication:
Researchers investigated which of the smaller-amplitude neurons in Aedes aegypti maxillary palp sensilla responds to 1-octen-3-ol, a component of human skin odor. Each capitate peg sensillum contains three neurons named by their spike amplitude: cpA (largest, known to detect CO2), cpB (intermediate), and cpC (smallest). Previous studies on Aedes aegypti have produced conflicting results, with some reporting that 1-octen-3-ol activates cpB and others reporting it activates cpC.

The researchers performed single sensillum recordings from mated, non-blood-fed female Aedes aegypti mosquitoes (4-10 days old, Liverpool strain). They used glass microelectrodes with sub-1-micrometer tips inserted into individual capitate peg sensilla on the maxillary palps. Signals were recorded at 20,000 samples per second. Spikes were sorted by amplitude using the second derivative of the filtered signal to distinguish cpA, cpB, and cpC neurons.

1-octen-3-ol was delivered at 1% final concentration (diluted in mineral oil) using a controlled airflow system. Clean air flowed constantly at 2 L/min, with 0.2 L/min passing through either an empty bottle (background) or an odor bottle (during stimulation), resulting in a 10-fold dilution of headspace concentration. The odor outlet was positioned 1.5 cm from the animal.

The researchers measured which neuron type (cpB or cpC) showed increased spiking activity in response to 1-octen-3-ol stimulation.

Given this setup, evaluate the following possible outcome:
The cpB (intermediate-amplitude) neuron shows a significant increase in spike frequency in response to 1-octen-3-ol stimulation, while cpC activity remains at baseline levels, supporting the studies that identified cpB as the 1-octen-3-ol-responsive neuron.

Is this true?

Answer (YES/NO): NO